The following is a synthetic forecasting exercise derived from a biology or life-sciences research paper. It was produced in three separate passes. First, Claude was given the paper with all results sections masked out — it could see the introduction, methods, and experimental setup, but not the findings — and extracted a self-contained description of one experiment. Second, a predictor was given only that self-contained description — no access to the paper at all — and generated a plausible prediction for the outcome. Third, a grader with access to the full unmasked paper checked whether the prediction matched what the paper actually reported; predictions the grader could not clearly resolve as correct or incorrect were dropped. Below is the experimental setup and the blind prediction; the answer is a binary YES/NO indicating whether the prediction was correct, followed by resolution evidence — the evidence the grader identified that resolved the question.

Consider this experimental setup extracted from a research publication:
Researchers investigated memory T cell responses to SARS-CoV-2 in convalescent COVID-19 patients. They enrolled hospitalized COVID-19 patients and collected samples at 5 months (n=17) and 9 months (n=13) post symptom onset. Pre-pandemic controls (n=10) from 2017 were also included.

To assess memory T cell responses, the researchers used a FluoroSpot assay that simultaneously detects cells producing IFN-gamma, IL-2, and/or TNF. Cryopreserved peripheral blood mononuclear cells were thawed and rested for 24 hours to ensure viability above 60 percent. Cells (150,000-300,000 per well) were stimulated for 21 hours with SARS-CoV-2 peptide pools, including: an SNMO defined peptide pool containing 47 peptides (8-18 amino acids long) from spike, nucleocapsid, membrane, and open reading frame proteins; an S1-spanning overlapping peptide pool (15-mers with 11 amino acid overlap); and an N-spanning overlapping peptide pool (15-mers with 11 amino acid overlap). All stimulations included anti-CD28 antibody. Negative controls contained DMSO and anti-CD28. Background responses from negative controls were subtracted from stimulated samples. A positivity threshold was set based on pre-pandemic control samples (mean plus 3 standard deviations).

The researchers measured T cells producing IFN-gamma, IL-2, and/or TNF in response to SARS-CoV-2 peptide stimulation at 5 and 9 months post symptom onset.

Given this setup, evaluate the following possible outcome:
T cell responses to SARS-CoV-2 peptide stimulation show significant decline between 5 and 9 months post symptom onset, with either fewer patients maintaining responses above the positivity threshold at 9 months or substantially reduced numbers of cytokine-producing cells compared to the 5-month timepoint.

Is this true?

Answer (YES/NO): NO